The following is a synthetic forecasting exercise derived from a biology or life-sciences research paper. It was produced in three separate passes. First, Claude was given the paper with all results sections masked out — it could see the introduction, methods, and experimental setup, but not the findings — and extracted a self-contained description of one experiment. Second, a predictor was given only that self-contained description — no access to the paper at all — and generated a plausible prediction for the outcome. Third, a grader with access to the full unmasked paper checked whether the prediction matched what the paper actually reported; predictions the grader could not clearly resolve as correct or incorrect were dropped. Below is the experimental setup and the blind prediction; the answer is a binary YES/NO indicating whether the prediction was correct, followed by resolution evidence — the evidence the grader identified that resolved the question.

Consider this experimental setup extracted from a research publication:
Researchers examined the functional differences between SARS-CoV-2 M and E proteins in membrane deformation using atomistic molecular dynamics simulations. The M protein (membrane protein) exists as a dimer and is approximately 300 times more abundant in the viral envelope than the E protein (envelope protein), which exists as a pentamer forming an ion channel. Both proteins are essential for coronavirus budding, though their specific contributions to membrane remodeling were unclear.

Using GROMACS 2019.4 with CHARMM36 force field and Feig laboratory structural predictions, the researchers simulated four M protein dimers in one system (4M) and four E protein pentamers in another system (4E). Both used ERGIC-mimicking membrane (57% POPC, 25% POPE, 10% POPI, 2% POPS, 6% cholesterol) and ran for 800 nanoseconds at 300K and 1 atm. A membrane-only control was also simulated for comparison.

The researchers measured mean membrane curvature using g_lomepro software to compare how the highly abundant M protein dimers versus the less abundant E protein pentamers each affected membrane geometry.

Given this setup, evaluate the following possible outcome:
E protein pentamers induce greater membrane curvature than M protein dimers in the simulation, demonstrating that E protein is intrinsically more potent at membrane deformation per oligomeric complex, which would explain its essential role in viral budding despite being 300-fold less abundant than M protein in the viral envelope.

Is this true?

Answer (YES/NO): NO